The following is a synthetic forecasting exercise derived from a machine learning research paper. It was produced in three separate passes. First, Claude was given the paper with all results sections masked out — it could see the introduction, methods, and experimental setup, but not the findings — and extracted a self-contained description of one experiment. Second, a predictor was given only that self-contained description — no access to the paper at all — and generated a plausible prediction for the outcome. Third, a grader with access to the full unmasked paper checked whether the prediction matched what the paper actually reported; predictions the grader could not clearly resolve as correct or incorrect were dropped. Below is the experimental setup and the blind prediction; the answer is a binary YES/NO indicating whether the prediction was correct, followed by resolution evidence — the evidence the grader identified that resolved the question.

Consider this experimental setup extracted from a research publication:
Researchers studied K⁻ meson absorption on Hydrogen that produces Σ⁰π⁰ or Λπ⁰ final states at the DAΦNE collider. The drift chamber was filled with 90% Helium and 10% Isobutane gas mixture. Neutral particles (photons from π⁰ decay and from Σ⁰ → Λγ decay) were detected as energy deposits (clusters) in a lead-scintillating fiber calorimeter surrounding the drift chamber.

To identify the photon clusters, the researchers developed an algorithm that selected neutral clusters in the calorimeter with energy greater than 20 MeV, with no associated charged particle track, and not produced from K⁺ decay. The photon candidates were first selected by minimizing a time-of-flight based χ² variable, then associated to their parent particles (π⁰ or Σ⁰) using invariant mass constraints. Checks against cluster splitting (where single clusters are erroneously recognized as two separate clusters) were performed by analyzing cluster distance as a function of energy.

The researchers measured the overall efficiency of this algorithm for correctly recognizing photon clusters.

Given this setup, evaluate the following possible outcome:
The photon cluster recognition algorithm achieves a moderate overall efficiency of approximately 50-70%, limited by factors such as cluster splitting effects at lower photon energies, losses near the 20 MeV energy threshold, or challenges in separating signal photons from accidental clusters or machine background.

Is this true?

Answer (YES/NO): NO